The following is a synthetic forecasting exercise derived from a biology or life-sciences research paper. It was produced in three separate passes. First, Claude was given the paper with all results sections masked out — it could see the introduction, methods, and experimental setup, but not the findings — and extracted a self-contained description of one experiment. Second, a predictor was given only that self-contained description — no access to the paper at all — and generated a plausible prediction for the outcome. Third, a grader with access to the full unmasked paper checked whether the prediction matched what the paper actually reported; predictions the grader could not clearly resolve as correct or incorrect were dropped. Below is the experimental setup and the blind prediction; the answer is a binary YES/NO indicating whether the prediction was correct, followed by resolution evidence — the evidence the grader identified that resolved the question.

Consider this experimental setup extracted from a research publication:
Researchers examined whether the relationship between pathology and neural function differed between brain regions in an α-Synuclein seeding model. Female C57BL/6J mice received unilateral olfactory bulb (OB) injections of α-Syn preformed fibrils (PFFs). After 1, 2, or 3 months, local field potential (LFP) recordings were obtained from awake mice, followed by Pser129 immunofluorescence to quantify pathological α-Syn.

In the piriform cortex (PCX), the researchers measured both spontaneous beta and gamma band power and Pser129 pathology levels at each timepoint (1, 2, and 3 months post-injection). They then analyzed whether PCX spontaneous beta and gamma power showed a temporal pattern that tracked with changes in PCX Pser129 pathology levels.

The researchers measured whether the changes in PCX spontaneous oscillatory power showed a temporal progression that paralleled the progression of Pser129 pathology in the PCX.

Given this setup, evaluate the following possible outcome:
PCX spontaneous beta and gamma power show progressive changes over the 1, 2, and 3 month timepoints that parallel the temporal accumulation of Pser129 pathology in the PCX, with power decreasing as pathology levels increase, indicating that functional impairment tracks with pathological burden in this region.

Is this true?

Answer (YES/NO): NO